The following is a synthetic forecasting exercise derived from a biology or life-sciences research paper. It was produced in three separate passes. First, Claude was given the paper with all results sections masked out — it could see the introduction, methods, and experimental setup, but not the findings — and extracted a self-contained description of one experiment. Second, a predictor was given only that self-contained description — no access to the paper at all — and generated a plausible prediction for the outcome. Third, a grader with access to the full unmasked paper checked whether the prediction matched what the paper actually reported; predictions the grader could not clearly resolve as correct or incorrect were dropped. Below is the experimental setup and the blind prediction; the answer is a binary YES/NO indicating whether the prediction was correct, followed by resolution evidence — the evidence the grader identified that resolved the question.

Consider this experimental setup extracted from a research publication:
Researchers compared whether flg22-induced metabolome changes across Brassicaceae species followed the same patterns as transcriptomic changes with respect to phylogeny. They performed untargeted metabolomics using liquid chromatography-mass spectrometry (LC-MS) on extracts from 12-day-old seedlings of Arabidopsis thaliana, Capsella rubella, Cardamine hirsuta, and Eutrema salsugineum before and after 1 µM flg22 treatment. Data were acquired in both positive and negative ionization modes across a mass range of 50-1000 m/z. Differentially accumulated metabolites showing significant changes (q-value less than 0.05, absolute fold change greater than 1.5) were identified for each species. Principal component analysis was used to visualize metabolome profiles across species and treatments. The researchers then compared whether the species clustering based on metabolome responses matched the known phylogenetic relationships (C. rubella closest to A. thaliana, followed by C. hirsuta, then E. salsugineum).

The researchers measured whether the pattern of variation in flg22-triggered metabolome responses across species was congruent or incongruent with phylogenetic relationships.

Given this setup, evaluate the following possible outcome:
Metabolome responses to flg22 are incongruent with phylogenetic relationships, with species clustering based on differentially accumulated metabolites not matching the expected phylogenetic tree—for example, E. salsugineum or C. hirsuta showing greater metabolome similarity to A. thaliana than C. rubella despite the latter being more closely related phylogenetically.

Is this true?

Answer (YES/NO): YES